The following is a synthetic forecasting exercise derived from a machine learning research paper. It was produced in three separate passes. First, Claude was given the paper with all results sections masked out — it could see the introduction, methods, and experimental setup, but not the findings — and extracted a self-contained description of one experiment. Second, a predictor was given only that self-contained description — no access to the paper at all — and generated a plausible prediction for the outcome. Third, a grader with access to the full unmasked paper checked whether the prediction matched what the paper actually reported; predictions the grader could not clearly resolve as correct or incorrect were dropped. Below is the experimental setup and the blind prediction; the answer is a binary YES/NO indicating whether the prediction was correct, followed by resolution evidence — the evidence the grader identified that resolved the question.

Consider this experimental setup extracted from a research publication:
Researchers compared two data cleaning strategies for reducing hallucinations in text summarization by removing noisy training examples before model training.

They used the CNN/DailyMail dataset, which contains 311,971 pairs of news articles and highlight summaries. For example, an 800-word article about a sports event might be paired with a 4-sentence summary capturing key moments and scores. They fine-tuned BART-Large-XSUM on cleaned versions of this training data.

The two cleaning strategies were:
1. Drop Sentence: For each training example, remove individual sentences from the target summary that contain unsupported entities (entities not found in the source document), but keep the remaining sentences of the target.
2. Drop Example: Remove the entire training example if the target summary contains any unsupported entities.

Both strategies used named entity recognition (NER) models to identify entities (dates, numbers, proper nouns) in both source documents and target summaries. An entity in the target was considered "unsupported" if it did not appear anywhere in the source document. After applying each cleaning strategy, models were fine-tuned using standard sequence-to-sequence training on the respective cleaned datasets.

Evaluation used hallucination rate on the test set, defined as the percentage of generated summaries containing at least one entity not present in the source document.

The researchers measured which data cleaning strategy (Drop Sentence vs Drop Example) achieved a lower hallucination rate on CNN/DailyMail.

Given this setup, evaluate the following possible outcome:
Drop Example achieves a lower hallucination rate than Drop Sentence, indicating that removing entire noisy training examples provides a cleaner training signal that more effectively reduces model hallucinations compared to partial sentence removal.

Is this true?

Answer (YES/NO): NO